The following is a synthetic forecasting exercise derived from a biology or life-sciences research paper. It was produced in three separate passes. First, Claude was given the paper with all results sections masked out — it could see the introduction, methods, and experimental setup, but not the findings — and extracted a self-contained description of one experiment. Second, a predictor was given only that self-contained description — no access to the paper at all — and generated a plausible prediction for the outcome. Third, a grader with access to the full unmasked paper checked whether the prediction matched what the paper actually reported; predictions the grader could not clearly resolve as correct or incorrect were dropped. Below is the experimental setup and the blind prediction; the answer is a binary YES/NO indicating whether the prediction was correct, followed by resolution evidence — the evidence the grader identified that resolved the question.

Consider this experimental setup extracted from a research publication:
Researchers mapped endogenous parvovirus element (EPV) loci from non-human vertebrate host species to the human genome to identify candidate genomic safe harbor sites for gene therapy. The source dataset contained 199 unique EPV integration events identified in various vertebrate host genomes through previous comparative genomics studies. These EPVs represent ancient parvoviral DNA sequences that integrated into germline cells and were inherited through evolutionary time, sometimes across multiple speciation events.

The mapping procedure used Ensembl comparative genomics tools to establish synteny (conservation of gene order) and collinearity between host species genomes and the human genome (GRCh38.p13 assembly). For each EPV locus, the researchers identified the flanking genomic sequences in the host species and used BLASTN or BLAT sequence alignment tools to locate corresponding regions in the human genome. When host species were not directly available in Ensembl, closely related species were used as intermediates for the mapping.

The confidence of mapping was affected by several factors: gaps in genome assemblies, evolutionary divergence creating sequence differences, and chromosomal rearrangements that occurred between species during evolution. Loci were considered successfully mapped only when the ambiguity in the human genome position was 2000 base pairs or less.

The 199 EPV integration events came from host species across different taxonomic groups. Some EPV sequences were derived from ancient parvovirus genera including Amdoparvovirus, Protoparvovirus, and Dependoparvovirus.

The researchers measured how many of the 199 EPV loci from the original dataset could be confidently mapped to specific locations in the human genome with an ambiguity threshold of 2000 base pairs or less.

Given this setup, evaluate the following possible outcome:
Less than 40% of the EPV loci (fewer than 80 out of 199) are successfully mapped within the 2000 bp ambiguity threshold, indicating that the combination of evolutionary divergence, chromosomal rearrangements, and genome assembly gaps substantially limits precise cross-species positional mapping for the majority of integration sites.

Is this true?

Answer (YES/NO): NO